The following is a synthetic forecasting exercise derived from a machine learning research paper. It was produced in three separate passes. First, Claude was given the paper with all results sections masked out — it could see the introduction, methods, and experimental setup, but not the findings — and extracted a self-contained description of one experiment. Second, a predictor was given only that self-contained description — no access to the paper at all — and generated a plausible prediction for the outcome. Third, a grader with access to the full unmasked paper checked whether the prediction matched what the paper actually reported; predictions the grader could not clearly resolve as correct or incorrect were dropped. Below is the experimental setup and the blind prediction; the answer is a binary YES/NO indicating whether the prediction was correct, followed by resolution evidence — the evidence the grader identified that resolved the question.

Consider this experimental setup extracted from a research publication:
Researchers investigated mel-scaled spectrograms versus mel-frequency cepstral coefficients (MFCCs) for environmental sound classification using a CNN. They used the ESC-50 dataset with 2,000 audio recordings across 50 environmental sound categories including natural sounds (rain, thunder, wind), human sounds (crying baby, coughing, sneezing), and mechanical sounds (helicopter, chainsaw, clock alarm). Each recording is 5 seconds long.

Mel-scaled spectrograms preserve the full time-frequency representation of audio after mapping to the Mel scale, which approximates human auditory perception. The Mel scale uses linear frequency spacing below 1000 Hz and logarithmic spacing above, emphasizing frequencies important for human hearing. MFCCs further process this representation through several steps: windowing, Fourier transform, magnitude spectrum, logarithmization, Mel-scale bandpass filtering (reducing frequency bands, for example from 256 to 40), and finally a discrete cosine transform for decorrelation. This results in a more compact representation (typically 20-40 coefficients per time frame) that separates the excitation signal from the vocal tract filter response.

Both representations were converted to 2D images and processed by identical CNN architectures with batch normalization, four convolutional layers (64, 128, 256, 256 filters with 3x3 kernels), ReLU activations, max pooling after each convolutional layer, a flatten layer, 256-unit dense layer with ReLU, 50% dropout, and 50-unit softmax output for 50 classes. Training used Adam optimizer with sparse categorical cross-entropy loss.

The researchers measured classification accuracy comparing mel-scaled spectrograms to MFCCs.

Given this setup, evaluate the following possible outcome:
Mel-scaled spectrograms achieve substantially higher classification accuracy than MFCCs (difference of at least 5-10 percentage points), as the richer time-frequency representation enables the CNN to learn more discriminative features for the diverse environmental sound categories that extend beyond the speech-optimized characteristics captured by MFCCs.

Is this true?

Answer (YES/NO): NO